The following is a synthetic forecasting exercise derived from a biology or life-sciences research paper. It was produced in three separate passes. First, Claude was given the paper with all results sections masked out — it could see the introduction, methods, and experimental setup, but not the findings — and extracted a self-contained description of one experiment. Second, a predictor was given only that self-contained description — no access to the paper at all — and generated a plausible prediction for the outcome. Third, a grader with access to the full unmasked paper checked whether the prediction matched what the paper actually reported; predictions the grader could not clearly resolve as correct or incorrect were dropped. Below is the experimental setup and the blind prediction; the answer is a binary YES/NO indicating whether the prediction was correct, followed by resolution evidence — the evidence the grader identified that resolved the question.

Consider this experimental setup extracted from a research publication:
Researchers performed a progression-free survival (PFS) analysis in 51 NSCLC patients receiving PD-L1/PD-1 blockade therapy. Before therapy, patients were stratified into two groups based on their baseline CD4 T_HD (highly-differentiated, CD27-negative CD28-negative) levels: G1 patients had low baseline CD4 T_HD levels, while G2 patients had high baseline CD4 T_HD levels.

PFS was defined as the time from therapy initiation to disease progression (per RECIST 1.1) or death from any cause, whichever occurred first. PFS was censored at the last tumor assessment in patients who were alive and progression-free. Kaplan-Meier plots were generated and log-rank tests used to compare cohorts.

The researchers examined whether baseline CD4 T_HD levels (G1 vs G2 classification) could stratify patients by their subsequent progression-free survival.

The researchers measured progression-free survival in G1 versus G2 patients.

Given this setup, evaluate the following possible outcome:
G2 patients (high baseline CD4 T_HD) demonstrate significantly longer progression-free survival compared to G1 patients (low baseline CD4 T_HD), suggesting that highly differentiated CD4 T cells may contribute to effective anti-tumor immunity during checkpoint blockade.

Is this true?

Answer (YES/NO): NO